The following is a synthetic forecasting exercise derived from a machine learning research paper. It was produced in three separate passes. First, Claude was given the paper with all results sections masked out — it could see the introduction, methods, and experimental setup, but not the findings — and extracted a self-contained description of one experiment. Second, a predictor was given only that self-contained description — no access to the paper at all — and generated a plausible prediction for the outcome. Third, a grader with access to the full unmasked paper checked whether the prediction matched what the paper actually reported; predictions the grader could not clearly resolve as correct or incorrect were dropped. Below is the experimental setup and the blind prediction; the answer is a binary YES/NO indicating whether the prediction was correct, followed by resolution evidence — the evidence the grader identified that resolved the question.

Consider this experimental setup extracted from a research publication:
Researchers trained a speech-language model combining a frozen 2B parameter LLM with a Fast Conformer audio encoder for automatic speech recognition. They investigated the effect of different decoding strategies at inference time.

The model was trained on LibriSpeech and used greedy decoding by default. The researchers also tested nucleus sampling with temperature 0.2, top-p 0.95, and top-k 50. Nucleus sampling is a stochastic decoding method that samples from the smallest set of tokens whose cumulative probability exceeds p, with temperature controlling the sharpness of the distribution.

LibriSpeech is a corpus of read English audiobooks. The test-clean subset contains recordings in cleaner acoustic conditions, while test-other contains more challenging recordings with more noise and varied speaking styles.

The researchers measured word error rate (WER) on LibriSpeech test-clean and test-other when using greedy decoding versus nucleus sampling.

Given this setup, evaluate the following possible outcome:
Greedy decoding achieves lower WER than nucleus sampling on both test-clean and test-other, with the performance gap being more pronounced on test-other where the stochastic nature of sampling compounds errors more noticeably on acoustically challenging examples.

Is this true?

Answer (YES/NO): NO